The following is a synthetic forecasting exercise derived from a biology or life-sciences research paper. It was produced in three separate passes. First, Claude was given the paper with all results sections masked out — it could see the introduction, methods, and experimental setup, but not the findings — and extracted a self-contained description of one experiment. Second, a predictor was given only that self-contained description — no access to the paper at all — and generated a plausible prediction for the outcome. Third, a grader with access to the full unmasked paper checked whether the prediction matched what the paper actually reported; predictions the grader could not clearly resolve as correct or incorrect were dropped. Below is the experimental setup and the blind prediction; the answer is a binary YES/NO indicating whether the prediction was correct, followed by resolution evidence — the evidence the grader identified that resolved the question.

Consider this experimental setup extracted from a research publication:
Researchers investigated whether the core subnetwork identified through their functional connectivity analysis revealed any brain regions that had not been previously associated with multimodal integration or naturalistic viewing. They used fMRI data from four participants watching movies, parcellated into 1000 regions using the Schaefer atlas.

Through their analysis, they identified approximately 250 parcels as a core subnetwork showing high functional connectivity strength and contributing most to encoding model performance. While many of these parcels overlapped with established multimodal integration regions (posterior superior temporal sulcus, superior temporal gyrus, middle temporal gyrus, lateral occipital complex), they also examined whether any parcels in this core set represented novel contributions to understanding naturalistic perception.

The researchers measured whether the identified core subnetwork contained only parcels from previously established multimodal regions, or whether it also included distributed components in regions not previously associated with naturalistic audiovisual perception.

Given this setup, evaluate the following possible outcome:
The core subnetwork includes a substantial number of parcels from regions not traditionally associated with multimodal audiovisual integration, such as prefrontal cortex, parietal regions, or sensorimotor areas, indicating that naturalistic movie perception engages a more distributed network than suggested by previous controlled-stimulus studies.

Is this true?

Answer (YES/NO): YES